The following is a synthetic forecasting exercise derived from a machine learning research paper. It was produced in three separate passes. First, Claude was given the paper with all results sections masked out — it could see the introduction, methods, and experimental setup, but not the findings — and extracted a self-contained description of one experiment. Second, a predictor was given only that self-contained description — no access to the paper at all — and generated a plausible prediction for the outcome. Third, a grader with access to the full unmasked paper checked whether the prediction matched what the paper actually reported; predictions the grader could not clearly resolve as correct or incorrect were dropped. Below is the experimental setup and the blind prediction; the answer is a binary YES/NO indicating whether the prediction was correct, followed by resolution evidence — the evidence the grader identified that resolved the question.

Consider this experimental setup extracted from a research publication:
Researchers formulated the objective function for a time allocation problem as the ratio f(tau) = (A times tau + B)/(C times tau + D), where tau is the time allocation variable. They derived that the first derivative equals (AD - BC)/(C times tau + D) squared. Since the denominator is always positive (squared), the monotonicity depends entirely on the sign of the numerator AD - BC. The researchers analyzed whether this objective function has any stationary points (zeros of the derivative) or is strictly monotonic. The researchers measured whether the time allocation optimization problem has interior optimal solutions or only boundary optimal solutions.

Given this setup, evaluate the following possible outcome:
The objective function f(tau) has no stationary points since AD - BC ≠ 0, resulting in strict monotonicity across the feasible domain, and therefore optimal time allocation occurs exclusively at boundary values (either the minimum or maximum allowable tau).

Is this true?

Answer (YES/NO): YES